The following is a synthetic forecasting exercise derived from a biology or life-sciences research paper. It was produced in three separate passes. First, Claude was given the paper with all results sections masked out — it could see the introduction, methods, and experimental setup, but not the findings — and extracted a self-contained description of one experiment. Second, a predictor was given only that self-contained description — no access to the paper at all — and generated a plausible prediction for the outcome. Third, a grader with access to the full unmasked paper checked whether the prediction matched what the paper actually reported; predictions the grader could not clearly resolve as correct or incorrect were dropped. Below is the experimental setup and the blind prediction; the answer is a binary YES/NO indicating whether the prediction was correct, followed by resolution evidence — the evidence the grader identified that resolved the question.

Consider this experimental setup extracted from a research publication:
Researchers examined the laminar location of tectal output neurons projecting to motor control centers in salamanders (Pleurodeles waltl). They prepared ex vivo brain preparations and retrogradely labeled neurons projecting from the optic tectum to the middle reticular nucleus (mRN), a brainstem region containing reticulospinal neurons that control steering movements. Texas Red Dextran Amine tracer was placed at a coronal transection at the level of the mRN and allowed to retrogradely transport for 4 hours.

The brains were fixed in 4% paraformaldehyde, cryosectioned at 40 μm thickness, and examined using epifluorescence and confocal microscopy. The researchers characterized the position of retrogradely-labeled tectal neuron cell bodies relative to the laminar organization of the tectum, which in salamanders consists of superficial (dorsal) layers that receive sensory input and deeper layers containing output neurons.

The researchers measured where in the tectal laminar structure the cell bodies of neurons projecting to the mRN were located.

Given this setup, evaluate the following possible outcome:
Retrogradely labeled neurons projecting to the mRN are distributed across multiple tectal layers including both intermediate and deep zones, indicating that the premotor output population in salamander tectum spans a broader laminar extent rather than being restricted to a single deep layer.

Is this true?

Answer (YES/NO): NO